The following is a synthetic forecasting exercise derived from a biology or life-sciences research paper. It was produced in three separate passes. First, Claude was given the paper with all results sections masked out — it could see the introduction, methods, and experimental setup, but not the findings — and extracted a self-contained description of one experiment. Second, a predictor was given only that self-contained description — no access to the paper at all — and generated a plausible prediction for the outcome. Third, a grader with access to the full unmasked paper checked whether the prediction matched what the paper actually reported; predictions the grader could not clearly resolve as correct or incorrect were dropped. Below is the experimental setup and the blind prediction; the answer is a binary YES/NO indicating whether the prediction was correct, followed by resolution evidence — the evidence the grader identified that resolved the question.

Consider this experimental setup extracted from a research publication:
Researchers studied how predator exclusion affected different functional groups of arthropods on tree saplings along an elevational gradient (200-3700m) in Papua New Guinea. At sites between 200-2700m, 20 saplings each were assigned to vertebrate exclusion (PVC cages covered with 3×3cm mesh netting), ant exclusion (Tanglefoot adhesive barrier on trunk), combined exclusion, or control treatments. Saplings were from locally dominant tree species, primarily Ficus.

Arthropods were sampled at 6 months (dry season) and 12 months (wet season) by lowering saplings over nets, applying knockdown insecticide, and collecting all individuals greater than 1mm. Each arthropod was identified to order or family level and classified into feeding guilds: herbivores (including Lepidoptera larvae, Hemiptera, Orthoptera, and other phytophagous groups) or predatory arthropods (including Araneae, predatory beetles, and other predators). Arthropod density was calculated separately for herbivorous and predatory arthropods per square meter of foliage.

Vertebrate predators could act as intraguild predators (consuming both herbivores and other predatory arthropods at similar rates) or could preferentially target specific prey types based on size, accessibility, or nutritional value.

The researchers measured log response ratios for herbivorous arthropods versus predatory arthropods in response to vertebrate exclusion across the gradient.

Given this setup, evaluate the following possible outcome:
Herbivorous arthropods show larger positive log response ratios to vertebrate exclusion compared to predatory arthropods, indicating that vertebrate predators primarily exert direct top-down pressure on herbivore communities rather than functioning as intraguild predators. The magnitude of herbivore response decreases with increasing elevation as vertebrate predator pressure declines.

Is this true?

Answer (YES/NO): NO